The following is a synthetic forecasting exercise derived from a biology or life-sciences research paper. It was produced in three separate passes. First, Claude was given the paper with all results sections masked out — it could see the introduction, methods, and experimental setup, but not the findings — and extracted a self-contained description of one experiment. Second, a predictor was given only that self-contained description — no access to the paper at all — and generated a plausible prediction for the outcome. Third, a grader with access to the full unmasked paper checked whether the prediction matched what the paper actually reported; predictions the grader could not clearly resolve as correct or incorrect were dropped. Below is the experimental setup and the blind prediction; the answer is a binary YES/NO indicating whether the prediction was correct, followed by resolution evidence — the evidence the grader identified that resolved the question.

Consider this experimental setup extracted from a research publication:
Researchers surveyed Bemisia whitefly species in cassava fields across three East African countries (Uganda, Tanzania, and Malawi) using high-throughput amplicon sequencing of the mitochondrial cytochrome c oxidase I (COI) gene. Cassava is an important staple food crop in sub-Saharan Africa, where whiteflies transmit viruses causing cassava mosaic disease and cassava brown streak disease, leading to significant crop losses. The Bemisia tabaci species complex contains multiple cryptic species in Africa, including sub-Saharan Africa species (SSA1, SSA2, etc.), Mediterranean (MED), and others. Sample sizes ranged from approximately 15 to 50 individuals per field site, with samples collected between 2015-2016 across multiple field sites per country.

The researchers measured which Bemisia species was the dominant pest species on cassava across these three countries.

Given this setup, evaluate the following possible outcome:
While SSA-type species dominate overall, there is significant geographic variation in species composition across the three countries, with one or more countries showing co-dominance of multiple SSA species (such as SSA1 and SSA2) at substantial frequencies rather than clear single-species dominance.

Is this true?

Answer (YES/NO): NO